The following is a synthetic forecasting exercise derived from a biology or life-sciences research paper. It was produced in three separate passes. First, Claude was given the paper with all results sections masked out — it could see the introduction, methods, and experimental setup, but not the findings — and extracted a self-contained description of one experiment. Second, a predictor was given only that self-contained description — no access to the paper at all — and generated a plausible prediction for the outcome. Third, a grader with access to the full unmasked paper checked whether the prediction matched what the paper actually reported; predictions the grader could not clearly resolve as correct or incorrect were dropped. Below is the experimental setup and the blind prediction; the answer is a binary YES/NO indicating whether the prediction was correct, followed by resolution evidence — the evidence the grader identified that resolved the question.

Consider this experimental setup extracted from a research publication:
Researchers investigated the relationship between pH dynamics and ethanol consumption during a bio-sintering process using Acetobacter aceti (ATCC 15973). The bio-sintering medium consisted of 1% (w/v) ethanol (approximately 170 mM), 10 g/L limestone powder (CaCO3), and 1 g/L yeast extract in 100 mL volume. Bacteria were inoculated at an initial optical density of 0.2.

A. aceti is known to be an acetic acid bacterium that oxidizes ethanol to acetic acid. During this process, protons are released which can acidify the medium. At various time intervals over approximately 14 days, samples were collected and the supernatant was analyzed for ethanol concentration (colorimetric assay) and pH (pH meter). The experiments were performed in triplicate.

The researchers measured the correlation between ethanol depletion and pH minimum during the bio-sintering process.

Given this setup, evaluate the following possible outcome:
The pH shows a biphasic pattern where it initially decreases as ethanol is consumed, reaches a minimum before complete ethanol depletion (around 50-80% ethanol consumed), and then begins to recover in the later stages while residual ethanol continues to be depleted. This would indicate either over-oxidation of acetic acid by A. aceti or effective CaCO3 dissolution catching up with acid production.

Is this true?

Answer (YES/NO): NO